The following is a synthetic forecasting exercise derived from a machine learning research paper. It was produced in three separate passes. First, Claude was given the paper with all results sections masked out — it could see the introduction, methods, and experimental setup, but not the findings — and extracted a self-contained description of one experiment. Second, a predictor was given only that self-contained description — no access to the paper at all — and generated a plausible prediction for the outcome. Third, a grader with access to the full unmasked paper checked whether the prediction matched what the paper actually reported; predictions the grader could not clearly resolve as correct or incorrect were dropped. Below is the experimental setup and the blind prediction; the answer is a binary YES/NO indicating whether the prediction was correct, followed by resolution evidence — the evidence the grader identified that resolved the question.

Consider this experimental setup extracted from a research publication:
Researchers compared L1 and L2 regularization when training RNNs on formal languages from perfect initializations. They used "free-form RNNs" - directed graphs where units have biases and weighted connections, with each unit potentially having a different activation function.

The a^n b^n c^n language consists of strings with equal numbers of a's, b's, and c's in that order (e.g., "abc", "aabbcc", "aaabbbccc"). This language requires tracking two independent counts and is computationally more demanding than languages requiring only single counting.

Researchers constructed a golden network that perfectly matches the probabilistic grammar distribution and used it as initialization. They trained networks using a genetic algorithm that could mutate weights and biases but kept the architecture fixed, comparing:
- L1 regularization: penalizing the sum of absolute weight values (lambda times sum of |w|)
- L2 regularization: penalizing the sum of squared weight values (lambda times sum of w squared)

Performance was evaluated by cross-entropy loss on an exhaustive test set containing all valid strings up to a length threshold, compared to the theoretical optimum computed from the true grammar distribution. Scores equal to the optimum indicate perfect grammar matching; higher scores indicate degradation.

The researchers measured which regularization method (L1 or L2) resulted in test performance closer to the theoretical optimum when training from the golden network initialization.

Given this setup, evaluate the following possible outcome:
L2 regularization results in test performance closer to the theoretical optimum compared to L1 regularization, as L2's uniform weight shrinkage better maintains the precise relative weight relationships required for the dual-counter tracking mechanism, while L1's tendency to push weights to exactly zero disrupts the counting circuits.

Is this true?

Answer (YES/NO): YES